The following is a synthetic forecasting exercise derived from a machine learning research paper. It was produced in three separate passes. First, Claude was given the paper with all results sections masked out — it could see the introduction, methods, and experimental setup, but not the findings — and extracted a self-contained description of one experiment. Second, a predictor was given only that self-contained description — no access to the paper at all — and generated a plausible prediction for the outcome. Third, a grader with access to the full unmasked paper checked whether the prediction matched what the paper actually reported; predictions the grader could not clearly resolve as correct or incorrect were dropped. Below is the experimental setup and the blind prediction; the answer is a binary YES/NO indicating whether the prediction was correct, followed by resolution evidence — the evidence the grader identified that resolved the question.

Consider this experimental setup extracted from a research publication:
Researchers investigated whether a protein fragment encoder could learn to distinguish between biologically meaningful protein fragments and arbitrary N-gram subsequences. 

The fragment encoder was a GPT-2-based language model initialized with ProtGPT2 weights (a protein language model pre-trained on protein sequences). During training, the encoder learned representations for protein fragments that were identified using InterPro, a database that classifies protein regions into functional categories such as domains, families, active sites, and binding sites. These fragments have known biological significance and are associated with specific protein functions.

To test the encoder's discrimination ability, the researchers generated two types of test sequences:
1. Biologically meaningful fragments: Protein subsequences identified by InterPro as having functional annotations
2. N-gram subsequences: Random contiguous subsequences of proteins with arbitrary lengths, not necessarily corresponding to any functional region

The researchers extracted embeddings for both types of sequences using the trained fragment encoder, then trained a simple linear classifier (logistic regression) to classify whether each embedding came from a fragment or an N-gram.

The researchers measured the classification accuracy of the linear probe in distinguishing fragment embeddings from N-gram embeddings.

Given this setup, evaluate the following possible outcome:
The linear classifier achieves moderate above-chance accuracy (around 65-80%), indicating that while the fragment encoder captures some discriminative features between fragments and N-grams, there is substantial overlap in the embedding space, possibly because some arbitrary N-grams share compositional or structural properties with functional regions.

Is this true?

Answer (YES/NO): NO